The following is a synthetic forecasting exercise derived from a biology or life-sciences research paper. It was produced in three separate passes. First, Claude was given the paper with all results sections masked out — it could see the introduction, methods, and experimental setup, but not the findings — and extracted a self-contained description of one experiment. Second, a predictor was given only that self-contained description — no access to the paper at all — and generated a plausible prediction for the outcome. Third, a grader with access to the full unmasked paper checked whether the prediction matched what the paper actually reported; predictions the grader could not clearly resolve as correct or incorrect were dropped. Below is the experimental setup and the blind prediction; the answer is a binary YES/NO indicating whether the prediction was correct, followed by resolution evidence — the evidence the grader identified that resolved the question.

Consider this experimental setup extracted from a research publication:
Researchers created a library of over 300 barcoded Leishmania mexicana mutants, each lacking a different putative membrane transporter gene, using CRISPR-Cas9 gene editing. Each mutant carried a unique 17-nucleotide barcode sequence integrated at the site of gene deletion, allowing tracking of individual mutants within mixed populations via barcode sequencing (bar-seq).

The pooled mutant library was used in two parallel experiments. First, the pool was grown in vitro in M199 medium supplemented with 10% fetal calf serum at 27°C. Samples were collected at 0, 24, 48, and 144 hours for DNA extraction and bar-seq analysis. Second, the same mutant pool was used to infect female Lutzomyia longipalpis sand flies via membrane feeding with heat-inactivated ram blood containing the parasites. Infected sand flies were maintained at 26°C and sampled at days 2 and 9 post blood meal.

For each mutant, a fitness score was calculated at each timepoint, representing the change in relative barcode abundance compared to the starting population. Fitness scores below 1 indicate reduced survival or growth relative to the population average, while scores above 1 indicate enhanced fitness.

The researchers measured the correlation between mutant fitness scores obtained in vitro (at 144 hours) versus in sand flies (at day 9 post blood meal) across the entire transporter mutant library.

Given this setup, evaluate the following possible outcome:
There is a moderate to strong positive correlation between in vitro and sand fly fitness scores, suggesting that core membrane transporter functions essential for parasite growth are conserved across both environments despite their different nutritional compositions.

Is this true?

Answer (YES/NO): YES